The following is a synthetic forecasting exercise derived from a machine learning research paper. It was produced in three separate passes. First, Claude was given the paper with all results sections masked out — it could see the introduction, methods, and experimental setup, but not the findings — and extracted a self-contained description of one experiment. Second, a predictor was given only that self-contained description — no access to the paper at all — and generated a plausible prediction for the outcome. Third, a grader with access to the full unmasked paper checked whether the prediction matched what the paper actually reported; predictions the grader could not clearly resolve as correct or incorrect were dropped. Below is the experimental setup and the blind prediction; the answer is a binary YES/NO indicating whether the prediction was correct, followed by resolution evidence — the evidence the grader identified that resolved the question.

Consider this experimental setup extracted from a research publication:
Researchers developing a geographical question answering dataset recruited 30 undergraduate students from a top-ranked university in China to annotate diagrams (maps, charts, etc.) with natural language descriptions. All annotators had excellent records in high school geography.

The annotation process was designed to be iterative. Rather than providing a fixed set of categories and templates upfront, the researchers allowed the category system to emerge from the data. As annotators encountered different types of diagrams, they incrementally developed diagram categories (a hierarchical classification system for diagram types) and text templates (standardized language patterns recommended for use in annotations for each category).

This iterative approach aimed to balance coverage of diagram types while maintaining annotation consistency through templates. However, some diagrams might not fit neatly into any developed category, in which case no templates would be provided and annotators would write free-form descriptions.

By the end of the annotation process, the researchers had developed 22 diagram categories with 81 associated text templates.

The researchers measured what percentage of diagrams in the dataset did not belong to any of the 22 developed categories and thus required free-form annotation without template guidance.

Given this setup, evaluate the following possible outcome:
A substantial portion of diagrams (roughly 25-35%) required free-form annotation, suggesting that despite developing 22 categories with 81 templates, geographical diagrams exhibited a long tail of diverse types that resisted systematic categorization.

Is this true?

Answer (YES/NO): NO